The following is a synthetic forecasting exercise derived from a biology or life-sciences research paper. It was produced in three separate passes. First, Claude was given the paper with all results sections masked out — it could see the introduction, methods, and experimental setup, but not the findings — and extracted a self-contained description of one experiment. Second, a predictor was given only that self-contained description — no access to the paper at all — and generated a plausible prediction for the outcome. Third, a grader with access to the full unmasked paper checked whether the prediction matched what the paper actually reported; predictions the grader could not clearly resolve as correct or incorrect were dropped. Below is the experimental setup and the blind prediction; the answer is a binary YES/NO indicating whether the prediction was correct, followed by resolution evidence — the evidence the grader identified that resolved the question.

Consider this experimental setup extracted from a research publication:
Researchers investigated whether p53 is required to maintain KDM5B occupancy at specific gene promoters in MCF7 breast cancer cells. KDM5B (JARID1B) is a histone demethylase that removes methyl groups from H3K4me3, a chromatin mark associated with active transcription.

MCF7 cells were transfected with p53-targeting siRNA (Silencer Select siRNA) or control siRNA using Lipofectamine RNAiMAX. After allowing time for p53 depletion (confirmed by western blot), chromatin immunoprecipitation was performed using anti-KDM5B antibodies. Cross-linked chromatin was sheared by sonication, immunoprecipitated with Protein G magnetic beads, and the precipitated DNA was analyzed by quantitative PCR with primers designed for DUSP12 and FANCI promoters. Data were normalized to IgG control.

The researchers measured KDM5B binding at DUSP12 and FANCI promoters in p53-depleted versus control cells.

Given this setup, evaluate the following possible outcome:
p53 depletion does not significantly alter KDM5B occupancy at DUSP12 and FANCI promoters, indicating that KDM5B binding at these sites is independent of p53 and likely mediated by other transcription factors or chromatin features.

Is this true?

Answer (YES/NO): NO